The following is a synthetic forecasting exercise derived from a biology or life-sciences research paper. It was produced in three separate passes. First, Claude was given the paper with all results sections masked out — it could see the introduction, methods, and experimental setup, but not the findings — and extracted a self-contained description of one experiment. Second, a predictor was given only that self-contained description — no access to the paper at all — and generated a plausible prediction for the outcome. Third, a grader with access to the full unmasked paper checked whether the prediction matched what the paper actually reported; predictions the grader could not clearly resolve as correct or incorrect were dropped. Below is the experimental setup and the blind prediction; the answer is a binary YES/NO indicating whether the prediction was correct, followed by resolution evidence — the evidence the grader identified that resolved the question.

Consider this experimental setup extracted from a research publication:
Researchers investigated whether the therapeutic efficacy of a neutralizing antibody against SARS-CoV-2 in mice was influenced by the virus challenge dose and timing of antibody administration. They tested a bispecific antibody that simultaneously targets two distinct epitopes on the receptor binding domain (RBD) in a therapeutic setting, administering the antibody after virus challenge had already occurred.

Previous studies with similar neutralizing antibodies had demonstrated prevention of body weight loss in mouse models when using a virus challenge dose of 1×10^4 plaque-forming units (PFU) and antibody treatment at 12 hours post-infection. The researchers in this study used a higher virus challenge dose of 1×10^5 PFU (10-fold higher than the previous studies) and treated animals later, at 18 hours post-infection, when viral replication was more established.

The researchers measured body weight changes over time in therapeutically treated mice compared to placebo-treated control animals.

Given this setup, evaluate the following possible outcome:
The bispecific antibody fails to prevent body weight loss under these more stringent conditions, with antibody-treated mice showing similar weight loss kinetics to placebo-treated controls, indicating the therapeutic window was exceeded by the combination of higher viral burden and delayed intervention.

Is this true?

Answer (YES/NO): NO